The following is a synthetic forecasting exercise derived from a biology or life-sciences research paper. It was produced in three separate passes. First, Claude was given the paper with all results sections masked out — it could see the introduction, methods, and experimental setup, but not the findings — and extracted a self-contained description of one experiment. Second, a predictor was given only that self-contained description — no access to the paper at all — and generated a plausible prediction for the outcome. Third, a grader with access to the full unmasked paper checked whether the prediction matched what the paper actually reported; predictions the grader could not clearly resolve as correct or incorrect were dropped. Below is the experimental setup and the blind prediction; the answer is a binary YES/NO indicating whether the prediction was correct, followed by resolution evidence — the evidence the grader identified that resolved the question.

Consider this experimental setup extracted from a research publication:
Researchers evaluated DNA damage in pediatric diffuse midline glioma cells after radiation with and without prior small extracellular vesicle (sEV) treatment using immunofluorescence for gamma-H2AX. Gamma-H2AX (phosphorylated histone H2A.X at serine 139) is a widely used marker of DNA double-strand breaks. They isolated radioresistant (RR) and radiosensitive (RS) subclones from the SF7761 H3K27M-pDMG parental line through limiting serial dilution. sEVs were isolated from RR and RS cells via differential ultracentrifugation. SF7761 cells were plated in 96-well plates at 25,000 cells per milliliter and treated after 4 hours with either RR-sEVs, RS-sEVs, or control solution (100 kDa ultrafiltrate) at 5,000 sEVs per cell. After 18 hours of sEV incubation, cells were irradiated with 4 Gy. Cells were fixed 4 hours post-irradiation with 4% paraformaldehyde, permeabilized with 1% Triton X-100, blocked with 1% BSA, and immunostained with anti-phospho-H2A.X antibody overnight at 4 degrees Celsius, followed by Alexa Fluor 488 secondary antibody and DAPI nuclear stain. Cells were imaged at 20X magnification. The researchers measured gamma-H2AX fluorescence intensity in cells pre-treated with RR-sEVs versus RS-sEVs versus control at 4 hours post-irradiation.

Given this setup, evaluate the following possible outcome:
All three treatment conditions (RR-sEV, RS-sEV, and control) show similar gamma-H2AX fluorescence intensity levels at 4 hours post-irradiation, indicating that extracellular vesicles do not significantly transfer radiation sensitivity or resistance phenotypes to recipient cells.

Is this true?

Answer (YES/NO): NO